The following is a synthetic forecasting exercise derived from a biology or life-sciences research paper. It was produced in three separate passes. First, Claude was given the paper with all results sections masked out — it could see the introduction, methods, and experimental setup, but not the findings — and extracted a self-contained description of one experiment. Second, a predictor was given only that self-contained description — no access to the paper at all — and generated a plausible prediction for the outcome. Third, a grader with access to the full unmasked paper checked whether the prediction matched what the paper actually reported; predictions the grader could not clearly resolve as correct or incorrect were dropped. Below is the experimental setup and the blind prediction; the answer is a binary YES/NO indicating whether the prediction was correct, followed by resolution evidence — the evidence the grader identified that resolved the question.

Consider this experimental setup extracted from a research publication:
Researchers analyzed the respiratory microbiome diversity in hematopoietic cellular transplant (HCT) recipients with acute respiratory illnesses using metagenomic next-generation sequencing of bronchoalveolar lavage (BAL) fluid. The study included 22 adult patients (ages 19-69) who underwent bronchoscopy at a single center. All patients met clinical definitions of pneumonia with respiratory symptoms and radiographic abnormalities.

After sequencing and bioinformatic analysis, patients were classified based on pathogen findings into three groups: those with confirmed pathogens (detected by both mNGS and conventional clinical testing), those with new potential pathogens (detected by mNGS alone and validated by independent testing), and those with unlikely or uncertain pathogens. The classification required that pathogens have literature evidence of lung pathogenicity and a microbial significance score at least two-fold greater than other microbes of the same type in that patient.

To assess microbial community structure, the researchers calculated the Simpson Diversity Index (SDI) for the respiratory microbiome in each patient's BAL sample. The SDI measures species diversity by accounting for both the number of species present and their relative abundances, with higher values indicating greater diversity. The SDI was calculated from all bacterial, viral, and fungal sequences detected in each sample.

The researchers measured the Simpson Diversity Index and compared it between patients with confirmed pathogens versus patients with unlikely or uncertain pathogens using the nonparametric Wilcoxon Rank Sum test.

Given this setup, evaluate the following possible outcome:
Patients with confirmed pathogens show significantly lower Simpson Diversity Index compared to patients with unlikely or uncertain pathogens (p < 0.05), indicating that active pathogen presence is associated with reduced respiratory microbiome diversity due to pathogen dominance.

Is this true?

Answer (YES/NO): YES